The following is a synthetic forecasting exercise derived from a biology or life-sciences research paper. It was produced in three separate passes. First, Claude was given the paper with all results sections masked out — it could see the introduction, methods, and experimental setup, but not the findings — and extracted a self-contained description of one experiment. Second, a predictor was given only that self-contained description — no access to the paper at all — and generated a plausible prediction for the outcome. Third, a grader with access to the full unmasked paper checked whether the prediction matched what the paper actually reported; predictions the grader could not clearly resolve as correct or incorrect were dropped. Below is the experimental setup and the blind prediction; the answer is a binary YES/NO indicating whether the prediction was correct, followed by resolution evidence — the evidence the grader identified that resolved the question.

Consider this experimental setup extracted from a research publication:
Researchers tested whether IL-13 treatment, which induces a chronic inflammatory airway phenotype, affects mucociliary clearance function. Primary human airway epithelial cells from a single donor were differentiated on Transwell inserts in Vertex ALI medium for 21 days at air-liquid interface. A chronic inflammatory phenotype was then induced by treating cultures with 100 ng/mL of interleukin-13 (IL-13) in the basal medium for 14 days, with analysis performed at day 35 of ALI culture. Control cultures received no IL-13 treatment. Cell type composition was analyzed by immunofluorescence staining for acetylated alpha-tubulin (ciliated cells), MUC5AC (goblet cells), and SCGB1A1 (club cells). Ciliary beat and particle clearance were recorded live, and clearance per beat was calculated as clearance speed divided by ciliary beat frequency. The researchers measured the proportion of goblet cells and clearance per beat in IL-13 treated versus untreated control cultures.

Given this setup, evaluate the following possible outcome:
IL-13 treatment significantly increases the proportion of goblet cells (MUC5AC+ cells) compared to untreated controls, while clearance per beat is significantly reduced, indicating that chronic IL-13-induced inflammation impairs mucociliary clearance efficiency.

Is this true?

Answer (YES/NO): YES